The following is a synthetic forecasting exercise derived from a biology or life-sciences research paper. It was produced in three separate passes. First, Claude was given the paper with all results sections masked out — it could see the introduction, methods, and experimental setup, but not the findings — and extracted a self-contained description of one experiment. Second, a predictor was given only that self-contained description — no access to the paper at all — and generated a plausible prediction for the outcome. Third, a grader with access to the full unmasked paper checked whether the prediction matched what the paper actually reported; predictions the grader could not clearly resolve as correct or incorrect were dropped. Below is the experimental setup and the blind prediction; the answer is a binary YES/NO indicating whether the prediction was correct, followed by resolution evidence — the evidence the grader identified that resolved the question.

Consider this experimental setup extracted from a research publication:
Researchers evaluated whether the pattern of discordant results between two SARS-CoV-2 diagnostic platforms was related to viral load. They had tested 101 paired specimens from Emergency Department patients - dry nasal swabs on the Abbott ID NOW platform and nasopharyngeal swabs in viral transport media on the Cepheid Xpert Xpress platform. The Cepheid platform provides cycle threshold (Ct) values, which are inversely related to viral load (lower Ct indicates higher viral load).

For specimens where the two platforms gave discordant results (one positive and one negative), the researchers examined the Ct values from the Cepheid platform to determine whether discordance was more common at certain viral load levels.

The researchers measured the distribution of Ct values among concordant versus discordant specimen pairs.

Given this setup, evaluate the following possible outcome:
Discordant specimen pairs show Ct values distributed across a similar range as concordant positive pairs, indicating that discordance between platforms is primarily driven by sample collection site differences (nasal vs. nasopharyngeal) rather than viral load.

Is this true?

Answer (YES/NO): NO